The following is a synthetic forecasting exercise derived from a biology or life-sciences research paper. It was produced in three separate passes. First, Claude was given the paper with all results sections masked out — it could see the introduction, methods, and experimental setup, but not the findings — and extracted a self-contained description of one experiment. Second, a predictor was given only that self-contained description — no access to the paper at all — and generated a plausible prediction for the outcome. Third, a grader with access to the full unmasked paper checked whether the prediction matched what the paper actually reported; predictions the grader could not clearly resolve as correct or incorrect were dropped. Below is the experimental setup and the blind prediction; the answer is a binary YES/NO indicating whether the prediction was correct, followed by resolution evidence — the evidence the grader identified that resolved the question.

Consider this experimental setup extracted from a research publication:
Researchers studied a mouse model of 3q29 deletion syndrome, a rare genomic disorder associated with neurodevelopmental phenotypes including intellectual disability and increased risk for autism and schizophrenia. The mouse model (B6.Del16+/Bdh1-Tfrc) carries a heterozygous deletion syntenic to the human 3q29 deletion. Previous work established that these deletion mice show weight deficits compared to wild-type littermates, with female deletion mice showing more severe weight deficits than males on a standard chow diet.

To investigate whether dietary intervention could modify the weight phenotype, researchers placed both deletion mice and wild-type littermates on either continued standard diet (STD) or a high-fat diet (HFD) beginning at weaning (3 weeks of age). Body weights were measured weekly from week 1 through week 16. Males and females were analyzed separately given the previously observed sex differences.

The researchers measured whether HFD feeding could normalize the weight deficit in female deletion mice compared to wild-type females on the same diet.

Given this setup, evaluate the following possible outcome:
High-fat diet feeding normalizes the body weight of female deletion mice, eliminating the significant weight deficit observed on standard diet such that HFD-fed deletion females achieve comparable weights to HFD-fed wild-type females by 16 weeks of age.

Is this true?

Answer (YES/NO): NO